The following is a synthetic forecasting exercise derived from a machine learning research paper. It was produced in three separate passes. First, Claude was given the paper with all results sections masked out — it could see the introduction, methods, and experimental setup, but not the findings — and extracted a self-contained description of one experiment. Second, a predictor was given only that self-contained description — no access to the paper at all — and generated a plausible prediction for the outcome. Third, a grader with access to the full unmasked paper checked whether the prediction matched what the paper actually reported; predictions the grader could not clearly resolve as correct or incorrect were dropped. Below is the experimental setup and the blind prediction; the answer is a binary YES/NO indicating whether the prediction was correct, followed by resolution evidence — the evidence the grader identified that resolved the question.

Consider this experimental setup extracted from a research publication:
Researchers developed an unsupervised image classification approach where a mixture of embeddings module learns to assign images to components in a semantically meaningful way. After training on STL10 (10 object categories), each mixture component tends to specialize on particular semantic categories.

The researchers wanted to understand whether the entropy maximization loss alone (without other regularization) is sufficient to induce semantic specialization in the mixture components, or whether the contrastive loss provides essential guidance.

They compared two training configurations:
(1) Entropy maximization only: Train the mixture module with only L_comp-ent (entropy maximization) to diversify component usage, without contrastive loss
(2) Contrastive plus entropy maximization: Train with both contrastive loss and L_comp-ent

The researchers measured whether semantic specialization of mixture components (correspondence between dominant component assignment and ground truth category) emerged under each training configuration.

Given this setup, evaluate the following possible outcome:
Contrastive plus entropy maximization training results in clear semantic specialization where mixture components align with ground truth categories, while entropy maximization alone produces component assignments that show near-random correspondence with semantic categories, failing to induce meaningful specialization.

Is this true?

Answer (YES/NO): NO